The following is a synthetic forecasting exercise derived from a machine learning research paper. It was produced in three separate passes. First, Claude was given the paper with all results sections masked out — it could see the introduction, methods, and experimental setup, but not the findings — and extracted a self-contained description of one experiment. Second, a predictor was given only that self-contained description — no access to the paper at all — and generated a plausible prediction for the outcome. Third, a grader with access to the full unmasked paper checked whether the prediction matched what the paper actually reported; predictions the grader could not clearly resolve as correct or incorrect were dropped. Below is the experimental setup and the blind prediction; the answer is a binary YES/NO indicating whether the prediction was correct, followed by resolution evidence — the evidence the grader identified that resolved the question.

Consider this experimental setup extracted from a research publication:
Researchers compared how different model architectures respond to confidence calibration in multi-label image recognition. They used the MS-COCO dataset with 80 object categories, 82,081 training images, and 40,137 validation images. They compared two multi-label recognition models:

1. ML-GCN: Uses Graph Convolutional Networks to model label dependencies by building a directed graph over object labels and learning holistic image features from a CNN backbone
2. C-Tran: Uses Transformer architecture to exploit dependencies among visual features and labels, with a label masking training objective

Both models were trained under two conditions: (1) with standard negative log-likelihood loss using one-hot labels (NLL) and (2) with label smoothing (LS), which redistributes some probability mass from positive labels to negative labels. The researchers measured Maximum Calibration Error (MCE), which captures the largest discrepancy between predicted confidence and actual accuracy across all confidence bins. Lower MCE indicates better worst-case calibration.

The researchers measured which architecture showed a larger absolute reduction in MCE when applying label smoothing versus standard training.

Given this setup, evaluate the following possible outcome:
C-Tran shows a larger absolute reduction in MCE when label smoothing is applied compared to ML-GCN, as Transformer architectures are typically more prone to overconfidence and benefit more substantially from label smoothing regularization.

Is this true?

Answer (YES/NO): NO